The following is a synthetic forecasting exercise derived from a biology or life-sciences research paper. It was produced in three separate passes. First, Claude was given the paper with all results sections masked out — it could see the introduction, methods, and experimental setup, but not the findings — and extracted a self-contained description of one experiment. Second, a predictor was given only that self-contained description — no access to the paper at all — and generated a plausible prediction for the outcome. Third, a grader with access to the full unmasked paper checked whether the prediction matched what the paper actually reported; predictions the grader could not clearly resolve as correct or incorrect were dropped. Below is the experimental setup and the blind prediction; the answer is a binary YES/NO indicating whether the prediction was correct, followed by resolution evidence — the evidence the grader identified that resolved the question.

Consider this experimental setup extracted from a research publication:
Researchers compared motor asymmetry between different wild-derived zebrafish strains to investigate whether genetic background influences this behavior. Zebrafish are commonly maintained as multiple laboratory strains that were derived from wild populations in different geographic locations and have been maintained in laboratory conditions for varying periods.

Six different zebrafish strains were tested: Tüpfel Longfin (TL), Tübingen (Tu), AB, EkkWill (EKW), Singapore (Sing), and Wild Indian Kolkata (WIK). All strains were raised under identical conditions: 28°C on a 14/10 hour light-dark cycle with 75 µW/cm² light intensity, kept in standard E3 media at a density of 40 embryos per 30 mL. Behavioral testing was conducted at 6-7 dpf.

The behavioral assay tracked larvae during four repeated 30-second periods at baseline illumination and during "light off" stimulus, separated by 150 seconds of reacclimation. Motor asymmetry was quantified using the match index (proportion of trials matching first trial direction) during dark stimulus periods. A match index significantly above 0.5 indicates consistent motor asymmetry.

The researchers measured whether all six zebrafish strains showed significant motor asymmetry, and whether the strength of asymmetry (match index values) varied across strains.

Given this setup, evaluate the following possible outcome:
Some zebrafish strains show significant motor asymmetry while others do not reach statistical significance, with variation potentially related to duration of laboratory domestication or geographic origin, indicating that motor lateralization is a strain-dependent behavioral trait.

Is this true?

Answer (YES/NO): NO